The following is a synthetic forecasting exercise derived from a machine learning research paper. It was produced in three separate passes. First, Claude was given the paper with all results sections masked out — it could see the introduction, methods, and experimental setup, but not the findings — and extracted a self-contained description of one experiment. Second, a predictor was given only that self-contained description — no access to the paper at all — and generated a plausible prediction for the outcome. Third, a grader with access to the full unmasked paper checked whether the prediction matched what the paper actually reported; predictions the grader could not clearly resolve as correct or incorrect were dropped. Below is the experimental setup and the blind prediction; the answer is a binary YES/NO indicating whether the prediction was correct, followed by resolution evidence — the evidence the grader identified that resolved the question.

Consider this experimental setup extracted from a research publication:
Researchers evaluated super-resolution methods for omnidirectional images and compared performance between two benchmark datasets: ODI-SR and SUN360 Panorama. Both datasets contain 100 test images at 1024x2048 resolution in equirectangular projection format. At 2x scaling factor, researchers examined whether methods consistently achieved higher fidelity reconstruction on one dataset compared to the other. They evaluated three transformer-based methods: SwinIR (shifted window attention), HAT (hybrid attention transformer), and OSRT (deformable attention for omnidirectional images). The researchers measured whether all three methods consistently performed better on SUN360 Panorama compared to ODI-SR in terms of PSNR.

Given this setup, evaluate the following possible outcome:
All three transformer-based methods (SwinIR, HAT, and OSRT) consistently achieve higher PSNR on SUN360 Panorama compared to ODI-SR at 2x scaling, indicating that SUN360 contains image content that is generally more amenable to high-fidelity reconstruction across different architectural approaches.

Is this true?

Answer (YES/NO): YES